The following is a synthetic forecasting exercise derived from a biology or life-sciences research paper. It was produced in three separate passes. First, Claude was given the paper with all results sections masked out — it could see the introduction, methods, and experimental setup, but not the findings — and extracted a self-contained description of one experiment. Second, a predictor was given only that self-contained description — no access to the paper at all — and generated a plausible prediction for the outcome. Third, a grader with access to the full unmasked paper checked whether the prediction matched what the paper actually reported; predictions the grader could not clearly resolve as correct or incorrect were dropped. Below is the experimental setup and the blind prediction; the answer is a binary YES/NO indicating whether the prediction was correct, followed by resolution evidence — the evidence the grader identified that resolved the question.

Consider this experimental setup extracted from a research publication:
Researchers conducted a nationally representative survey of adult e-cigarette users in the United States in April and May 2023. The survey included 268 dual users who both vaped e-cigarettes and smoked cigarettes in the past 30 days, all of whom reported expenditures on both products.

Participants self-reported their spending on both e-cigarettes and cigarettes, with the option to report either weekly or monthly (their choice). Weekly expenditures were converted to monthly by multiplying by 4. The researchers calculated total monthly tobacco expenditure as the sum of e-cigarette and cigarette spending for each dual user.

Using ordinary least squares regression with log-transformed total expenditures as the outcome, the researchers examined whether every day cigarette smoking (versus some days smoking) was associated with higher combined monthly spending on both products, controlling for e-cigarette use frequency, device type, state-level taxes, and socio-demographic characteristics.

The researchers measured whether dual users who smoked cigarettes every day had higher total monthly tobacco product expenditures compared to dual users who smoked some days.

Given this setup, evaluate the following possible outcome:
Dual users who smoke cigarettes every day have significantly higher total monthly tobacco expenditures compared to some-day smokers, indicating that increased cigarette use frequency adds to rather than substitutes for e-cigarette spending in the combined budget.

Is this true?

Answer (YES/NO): YES